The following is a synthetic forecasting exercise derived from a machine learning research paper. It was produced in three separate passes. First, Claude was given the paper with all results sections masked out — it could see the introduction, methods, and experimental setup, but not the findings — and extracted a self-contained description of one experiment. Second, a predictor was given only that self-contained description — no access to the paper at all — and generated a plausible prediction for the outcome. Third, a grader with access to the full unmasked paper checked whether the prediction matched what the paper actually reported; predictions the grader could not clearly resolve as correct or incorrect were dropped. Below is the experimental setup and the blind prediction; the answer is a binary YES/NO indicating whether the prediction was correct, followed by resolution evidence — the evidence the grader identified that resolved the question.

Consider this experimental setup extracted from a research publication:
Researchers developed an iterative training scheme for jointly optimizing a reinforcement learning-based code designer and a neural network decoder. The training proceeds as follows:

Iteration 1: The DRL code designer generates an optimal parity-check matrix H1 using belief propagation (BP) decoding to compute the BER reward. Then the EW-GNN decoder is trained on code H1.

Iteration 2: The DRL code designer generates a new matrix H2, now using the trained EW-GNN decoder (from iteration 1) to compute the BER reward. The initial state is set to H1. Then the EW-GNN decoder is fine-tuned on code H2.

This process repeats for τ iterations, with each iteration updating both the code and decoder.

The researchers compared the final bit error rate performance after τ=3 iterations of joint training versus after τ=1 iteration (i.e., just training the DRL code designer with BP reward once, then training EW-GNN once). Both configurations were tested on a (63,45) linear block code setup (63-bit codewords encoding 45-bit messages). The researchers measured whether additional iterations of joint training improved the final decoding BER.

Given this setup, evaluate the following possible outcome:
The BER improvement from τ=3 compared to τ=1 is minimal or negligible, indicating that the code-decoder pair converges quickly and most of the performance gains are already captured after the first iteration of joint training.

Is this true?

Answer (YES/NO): NO